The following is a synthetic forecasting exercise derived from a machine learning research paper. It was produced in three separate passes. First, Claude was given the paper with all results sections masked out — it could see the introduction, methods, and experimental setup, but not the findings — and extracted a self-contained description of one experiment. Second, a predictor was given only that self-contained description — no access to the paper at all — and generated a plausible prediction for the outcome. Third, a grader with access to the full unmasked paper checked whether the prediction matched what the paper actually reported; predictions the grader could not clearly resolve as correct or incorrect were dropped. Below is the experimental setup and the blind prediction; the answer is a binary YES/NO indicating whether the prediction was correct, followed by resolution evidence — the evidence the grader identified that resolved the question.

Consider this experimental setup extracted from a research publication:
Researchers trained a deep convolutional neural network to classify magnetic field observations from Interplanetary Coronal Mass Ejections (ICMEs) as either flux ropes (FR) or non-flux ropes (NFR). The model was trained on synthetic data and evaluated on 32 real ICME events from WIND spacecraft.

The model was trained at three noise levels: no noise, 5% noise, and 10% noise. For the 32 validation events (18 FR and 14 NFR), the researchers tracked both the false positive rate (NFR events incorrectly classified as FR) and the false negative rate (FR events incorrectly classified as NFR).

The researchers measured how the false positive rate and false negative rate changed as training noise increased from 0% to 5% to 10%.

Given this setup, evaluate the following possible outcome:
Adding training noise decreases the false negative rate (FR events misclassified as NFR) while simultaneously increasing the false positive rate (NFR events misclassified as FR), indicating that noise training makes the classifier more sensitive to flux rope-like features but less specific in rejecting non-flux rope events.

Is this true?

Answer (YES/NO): NO